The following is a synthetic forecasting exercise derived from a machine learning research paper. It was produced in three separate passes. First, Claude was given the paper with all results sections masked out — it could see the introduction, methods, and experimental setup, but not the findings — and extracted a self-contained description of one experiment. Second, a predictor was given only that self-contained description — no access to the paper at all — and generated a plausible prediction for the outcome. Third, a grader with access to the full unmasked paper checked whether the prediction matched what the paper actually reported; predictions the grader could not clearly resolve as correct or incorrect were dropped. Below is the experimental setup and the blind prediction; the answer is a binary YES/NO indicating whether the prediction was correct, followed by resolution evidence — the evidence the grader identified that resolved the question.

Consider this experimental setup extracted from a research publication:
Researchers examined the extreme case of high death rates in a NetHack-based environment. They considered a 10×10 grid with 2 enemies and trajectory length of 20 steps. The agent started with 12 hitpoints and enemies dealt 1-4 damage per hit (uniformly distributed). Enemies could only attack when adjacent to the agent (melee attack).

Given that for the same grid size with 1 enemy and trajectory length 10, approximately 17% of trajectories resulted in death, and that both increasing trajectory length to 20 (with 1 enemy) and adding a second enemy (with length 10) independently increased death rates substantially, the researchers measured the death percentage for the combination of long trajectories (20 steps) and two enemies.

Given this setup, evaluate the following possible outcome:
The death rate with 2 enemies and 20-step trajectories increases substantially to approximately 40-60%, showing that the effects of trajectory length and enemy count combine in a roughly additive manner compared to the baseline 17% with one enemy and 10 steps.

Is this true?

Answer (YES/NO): NO